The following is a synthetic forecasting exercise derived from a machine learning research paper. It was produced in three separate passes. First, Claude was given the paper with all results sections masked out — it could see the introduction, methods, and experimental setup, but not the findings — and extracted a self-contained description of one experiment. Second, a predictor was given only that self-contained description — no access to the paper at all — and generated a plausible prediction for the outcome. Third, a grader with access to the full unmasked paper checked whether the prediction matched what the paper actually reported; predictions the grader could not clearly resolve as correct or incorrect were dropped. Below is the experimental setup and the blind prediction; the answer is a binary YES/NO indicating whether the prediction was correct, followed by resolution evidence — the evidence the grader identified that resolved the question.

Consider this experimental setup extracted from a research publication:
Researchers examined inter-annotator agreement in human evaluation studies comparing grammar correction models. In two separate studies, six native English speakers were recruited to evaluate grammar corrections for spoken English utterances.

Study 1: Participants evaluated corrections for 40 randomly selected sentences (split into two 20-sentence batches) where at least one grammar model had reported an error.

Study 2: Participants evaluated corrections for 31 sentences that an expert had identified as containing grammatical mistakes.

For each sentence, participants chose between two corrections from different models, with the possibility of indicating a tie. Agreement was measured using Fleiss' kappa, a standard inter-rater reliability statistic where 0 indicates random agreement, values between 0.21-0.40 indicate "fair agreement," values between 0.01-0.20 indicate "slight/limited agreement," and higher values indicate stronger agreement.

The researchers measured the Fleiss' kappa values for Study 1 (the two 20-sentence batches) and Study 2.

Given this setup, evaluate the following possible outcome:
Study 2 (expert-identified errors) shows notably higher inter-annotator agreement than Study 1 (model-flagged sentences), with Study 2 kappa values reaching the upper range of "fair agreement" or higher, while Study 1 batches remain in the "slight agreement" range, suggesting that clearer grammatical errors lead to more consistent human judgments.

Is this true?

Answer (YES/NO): NO